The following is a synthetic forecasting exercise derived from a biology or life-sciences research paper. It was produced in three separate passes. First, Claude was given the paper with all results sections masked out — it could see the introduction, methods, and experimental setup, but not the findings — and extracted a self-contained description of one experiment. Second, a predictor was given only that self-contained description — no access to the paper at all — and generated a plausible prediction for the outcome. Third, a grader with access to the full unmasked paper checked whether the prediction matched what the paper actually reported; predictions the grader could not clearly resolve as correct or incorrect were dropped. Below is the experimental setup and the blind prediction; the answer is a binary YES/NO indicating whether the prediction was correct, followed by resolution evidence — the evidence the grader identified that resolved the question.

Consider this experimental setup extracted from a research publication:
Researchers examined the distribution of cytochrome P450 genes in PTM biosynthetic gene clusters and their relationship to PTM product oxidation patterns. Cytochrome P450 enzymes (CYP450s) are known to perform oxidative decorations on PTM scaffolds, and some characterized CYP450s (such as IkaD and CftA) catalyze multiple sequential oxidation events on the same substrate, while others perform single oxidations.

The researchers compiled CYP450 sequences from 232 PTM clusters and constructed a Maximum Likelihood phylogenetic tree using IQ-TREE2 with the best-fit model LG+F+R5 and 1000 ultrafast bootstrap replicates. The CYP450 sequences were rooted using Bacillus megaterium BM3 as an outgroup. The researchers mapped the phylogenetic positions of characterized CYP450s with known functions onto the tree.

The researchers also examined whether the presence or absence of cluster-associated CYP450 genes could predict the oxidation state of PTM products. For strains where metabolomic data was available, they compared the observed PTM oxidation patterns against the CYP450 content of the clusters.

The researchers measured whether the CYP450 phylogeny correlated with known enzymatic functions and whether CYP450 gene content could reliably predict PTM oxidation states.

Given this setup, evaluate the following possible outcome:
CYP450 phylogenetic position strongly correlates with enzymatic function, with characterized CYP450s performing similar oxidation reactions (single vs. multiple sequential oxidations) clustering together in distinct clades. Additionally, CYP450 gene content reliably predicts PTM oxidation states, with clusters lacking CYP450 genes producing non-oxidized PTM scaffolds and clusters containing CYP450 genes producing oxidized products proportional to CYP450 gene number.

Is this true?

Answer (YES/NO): NO